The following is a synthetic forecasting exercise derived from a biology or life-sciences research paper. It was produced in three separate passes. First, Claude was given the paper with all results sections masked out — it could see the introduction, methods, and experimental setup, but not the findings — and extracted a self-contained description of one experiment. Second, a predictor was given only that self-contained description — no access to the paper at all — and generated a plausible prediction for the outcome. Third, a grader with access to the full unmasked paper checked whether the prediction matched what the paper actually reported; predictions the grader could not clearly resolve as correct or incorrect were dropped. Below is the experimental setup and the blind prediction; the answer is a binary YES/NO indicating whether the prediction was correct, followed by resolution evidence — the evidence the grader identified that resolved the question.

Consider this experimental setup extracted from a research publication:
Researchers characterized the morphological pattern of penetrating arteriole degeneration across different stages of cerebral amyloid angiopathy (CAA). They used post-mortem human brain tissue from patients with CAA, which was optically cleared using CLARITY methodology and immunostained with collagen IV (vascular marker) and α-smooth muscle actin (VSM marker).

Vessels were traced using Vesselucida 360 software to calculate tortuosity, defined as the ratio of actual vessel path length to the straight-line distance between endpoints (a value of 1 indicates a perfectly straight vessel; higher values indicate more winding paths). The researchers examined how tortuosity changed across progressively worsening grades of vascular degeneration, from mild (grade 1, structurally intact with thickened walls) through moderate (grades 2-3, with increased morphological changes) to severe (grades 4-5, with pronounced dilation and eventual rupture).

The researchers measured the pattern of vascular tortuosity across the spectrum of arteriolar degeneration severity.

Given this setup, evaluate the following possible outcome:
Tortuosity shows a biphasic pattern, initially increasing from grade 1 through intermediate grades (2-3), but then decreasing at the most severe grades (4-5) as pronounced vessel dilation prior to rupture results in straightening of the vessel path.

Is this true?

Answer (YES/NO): YES